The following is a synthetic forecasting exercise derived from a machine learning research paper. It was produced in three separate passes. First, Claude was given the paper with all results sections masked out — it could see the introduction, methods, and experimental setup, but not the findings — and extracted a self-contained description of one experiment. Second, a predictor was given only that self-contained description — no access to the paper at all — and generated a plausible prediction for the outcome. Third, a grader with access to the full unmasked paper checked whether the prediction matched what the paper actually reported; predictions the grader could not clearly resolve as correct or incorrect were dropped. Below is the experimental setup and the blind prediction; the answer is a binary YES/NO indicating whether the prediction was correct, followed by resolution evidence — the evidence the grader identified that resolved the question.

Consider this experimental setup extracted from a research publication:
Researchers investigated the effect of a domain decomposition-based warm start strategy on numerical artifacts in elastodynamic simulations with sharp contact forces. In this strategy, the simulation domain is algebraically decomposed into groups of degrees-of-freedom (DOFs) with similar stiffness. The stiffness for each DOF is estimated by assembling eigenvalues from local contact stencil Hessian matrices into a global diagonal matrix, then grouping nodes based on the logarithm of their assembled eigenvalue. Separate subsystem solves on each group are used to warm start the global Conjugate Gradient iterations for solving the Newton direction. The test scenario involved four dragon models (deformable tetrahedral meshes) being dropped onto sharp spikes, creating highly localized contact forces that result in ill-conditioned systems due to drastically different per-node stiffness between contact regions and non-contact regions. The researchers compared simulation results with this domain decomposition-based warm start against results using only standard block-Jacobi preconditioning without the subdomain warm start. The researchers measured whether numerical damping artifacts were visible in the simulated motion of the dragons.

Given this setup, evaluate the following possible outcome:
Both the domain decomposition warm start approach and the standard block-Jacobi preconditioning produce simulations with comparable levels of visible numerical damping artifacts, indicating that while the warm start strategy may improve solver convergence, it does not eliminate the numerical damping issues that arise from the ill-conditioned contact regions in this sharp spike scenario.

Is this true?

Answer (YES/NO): NO